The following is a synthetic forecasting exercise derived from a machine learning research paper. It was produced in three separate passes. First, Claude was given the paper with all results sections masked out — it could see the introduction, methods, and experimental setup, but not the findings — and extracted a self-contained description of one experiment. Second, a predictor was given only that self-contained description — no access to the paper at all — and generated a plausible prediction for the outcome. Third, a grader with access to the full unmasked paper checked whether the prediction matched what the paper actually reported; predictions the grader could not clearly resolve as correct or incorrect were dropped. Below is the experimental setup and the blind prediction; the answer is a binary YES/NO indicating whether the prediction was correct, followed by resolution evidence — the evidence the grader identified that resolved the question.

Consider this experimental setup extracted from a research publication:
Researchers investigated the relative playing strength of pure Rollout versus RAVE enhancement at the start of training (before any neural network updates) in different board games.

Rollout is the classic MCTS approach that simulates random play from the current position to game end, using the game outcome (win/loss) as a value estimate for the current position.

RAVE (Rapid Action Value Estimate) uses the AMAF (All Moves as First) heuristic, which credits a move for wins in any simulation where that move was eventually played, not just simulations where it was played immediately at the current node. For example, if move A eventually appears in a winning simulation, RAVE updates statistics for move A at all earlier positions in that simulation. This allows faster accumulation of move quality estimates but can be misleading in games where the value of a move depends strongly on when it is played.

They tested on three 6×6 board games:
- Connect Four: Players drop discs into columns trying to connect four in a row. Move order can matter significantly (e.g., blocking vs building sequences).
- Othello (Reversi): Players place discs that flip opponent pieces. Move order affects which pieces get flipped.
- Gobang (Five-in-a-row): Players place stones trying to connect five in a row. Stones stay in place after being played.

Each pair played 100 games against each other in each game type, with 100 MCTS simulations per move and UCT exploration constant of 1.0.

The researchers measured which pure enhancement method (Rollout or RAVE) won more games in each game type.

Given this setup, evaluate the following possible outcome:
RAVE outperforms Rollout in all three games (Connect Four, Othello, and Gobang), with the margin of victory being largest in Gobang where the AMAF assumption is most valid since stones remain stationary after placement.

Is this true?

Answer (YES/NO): NO